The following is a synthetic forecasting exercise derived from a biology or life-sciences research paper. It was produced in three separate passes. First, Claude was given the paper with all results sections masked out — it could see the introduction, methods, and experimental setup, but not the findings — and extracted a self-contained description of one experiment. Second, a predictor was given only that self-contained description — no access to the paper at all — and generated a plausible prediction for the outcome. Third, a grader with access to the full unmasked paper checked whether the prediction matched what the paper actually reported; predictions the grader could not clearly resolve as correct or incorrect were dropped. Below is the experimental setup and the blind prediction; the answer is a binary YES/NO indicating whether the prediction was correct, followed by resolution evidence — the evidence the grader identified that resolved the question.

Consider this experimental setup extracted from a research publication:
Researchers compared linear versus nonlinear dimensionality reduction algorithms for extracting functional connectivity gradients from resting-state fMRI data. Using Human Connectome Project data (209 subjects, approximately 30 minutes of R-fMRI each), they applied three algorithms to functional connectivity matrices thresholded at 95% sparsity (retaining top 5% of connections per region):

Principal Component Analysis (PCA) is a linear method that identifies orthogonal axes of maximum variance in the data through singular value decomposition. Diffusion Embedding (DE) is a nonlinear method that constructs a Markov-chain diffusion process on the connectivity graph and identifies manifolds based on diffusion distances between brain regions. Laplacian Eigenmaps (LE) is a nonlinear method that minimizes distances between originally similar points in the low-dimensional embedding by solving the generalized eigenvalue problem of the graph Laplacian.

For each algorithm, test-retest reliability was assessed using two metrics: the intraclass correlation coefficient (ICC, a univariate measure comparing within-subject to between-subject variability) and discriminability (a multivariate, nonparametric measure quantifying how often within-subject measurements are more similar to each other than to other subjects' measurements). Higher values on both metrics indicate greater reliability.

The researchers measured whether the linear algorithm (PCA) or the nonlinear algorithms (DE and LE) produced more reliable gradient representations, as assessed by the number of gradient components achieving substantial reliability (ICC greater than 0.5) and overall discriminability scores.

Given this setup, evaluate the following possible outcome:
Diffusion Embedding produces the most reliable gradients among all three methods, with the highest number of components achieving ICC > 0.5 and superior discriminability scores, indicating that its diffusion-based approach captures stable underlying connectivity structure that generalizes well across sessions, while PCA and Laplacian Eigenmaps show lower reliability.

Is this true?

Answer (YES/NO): NO